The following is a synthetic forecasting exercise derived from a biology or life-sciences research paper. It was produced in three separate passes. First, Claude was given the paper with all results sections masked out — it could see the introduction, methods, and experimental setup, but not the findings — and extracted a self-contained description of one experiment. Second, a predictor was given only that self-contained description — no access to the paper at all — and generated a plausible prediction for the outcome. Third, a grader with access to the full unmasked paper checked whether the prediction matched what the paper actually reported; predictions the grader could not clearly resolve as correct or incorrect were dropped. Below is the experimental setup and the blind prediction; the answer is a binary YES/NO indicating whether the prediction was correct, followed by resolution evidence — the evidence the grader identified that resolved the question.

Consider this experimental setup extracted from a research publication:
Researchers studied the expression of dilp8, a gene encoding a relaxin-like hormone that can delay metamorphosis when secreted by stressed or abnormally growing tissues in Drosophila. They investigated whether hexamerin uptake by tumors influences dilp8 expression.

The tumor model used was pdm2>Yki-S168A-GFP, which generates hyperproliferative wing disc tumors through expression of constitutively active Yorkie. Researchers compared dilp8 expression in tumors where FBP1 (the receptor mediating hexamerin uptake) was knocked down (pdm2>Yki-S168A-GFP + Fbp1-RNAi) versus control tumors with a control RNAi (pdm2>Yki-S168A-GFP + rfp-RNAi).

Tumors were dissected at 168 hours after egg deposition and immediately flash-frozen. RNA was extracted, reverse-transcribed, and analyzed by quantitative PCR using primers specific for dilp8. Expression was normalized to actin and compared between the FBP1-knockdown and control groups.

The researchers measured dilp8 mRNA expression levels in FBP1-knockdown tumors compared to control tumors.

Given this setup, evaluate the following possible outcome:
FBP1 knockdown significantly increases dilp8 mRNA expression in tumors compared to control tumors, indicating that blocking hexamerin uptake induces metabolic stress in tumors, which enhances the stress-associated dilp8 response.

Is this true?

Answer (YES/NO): NO